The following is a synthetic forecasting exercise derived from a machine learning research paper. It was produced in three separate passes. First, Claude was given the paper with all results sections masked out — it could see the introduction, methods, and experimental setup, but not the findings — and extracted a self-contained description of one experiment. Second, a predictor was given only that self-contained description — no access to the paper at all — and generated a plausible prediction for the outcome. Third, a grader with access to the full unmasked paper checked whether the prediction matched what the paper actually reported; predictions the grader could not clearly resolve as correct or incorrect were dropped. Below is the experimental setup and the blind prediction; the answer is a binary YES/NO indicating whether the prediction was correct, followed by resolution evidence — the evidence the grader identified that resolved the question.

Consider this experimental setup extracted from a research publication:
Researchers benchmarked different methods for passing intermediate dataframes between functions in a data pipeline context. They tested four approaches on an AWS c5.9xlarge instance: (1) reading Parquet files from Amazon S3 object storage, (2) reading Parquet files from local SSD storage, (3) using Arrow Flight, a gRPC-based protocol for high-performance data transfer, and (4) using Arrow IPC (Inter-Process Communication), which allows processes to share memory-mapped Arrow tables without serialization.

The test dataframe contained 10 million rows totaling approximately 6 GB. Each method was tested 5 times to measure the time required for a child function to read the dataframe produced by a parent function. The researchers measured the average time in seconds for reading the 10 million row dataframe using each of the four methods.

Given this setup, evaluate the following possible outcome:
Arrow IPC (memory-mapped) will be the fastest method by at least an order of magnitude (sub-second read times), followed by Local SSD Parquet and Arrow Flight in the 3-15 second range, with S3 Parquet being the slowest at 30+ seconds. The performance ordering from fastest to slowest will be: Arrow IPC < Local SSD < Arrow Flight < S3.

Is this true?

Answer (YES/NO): NO